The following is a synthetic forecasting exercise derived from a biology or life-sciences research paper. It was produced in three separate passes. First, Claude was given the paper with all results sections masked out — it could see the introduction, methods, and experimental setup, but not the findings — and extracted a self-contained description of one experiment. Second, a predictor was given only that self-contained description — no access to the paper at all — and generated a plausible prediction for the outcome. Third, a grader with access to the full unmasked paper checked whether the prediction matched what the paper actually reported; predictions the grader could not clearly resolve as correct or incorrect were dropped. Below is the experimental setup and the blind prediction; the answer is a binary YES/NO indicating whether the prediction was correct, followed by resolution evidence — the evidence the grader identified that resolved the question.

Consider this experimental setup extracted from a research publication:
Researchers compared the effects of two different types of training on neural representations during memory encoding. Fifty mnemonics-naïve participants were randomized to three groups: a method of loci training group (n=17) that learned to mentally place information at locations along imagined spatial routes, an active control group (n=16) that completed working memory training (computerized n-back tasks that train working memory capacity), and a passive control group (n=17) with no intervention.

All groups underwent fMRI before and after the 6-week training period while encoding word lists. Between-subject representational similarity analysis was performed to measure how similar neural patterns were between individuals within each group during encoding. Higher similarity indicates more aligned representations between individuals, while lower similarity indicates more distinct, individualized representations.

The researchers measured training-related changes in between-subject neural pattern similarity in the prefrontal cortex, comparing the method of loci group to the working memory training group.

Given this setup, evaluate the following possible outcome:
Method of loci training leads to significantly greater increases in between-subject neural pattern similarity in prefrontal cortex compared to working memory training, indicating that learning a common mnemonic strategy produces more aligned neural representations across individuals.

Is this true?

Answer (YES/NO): NO